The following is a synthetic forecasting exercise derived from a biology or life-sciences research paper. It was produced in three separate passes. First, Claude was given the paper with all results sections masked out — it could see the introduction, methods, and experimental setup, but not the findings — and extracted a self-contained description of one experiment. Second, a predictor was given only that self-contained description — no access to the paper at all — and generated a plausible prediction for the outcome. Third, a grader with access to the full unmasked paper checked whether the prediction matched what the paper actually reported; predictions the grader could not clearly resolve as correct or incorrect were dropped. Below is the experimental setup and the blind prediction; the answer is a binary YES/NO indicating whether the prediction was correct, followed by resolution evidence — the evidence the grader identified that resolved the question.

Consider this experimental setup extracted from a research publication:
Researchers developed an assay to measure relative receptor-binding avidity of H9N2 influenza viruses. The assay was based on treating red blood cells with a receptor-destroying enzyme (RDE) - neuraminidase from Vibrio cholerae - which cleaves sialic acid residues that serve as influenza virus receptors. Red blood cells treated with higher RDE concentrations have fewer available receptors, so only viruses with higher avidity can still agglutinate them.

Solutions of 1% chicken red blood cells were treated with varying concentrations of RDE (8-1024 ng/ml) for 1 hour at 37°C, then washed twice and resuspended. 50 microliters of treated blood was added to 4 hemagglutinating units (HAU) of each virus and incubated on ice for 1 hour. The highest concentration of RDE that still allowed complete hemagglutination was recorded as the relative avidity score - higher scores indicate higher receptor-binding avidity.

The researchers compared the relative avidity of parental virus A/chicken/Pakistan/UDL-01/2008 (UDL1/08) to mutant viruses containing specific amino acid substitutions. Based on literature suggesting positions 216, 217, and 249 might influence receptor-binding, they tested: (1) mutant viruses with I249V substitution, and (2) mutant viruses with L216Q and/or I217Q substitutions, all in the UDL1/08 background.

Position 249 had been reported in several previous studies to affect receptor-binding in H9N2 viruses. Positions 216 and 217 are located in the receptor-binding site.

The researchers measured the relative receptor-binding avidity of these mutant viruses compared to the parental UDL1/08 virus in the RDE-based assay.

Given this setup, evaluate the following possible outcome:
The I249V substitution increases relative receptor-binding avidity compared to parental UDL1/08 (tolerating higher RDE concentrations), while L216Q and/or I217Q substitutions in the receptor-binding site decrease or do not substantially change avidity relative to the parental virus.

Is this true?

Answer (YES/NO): NO